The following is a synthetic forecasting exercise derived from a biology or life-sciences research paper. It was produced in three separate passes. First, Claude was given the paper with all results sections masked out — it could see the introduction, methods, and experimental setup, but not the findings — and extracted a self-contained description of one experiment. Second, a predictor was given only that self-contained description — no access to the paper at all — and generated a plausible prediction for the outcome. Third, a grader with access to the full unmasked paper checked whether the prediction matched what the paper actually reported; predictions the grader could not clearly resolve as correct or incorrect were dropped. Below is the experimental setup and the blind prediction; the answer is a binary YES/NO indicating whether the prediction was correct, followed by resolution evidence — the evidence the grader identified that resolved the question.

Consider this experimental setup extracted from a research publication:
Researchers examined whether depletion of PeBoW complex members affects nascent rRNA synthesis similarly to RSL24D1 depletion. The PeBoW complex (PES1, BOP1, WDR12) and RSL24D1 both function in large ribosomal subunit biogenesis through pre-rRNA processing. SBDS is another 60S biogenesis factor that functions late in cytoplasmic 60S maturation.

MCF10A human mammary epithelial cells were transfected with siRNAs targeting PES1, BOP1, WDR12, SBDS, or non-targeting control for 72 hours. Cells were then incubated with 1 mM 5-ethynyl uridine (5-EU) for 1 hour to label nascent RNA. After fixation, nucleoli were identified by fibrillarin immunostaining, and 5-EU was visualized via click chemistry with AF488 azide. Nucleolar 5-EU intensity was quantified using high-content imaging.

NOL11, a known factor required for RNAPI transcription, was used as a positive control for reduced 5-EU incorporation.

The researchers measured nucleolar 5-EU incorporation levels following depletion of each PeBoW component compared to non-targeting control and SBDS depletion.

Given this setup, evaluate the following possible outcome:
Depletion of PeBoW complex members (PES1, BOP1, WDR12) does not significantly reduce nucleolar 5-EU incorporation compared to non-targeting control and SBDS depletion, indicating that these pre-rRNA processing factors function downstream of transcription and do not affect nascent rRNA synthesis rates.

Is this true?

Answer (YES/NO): NO